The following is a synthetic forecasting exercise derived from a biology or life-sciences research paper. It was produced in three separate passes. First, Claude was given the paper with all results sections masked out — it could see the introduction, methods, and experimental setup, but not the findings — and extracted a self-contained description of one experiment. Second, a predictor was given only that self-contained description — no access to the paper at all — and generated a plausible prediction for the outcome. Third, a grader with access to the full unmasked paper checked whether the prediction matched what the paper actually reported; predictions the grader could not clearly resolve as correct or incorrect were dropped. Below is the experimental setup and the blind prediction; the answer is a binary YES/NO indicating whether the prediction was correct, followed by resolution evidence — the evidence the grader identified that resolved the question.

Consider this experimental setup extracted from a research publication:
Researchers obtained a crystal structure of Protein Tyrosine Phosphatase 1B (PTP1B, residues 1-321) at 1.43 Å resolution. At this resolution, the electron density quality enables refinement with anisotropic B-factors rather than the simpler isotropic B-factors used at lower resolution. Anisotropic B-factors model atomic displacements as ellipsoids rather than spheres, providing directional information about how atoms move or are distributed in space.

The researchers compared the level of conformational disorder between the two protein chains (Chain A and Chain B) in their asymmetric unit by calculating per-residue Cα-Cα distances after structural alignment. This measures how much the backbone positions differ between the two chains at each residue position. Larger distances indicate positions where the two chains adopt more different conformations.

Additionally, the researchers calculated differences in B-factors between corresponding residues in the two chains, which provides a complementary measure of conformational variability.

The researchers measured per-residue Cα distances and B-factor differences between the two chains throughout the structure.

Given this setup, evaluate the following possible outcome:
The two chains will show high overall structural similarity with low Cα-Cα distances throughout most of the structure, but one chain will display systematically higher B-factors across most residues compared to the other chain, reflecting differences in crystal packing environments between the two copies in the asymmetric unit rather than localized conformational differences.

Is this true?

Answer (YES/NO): NO